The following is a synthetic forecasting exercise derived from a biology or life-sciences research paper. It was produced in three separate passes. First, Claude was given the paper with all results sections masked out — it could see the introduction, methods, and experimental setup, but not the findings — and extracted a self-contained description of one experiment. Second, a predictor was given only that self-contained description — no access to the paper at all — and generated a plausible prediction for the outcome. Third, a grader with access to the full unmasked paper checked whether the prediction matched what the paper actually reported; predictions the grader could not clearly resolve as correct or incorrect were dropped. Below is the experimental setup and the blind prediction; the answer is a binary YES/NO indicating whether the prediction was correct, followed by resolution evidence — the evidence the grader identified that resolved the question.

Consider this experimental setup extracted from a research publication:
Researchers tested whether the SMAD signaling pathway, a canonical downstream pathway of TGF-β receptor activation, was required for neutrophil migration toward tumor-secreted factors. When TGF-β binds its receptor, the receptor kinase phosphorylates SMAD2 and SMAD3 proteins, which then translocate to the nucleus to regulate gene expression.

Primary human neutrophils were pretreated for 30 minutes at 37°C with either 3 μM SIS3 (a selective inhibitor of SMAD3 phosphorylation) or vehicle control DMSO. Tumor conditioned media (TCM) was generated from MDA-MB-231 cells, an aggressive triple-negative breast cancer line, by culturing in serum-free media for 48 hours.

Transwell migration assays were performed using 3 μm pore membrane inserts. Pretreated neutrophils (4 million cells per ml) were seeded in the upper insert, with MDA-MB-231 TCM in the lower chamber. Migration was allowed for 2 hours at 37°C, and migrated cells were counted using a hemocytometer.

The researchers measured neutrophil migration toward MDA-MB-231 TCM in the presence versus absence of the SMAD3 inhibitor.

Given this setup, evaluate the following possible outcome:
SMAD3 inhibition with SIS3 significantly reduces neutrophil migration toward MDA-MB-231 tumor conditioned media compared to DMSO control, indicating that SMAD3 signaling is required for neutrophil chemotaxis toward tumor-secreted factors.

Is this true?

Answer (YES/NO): NO